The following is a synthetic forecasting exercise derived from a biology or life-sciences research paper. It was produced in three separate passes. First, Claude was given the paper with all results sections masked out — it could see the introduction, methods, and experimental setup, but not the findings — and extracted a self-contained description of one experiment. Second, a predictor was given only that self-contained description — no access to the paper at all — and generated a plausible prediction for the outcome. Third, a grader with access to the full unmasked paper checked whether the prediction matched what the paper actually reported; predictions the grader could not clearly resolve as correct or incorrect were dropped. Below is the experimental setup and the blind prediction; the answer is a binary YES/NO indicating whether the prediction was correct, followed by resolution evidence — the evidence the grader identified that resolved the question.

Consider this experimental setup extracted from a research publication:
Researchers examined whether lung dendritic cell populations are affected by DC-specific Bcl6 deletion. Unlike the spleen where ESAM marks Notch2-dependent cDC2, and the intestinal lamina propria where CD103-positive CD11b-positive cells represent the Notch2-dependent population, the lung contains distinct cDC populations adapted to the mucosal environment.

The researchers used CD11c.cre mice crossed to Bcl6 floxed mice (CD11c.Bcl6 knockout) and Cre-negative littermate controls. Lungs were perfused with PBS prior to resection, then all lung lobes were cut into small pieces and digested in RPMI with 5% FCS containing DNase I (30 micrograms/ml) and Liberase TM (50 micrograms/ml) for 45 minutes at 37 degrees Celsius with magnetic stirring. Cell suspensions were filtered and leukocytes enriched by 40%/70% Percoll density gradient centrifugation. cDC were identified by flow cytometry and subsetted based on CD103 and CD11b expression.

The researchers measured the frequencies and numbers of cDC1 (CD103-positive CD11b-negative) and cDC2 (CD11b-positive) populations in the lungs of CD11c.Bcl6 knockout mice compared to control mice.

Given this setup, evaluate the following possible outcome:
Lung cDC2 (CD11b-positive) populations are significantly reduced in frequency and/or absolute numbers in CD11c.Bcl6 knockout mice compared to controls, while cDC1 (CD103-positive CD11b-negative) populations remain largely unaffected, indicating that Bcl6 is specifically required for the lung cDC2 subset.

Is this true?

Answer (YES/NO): NO